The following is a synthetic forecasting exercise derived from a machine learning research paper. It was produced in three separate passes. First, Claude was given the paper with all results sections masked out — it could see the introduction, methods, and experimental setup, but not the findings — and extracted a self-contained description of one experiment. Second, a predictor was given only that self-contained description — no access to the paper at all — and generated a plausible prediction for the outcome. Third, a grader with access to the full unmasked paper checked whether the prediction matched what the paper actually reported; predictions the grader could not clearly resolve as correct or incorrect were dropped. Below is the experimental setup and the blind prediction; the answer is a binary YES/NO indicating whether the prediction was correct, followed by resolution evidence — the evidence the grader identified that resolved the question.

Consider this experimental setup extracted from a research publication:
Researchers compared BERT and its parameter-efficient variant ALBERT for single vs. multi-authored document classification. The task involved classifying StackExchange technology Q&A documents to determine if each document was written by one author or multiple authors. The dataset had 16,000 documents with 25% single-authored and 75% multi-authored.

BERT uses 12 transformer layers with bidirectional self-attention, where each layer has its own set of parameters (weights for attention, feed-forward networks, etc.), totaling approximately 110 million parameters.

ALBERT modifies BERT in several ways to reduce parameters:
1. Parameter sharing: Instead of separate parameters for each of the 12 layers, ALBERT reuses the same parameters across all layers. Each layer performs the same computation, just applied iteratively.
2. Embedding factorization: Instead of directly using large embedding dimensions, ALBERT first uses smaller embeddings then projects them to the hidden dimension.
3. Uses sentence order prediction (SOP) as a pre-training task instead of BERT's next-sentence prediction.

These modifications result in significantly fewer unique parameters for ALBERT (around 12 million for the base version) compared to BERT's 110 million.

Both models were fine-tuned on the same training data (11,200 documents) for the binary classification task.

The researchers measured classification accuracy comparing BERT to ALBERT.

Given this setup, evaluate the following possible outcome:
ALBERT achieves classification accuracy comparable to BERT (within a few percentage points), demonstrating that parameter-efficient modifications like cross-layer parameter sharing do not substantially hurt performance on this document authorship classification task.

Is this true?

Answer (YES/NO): NO